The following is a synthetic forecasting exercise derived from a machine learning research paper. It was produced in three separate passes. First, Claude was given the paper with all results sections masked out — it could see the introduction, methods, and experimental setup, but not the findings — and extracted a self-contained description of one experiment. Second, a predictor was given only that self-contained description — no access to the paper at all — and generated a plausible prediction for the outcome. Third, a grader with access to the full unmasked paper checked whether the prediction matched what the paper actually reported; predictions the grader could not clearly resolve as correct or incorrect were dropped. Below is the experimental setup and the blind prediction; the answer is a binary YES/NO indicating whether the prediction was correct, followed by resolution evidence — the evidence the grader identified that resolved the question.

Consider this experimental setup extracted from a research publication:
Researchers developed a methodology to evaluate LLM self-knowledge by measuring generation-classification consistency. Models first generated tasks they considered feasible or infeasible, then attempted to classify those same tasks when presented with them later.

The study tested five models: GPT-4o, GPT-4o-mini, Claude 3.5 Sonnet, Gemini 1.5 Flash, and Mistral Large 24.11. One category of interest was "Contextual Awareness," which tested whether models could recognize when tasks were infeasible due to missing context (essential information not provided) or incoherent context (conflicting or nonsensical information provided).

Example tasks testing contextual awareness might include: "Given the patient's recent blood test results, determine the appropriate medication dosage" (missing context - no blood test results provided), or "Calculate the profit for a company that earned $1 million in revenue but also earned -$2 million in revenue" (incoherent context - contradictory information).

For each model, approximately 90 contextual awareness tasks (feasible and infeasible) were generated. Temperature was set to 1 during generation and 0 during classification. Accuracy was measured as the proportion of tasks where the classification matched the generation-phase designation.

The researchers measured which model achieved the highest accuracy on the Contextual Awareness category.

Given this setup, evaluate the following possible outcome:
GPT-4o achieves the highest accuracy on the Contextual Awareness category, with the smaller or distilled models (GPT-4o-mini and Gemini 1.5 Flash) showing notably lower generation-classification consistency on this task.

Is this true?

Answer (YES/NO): NO